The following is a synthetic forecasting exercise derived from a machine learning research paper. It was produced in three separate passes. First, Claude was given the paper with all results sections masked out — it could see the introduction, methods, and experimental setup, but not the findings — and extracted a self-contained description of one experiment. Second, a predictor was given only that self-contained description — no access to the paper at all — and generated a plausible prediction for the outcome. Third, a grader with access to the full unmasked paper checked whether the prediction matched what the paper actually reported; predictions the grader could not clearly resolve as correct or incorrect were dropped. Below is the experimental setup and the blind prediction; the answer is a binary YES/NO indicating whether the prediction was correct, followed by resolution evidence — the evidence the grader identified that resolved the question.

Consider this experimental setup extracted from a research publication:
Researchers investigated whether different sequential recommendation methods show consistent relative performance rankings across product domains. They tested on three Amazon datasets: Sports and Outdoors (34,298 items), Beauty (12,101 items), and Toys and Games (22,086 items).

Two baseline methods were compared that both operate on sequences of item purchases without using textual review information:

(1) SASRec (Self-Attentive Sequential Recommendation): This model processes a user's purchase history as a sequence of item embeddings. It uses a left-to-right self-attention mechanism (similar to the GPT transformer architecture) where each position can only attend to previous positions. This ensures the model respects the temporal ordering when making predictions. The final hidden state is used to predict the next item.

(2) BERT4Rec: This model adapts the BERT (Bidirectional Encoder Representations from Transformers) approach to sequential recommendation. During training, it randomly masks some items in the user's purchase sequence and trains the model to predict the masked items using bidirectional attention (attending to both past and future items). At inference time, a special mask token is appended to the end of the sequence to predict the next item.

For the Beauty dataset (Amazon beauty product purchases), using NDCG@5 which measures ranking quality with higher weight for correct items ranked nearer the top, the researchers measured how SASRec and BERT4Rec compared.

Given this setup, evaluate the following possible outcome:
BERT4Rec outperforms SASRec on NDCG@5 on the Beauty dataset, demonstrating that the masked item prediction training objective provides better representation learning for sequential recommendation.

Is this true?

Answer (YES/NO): NO